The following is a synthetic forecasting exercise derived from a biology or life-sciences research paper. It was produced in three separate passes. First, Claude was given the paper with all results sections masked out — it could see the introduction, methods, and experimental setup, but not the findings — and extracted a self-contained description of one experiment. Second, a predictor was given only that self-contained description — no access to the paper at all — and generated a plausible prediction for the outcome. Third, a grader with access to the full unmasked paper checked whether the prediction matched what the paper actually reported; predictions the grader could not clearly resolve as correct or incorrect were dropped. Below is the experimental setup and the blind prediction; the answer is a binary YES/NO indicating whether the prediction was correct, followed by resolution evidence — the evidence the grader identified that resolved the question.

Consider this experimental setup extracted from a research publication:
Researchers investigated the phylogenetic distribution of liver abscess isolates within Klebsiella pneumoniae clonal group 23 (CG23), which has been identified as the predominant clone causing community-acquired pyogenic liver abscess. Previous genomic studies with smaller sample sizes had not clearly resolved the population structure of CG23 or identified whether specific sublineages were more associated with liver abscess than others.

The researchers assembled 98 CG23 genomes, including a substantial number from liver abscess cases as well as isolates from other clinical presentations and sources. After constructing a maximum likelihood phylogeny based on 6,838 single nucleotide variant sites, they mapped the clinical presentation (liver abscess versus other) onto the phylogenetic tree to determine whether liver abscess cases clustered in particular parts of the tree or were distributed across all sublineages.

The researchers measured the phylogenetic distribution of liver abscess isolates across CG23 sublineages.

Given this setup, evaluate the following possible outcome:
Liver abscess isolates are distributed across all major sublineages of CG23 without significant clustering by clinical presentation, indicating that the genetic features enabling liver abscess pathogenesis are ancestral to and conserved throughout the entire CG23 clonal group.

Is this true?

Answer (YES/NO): NO